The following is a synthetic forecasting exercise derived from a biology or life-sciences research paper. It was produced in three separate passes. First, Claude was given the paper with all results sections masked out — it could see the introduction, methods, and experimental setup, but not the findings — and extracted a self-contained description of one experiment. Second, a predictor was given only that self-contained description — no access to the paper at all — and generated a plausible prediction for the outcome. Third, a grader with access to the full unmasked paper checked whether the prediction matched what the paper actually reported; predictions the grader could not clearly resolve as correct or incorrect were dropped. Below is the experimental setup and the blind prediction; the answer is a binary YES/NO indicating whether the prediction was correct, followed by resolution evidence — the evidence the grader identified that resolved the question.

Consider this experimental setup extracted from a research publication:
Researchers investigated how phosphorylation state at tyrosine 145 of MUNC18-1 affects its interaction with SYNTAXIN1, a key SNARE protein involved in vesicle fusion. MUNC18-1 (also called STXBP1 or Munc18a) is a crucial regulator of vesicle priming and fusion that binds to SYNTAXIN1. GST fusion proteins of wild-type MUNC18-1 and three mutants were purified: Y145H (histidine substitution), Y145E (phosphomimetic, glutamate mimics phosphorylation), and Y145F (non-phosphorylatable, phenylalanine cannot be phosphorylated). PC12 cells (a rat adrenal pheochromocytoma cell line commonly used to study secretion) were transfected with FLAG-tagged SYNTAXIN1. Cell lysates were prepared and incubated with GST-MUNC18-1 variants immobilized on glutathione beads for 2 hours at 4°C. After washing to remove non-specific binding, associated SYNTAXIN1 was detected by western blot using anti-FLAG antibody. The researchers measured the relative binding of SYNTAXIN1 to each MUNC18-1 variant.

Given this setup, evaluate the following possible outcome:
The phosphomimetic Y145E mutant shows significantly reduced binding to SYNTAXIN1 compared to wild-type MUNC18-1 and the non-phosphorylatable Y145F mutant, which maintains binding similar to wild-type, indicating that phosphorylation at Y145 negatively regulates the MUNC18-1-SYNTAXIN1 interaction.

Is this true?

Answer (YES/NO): YES